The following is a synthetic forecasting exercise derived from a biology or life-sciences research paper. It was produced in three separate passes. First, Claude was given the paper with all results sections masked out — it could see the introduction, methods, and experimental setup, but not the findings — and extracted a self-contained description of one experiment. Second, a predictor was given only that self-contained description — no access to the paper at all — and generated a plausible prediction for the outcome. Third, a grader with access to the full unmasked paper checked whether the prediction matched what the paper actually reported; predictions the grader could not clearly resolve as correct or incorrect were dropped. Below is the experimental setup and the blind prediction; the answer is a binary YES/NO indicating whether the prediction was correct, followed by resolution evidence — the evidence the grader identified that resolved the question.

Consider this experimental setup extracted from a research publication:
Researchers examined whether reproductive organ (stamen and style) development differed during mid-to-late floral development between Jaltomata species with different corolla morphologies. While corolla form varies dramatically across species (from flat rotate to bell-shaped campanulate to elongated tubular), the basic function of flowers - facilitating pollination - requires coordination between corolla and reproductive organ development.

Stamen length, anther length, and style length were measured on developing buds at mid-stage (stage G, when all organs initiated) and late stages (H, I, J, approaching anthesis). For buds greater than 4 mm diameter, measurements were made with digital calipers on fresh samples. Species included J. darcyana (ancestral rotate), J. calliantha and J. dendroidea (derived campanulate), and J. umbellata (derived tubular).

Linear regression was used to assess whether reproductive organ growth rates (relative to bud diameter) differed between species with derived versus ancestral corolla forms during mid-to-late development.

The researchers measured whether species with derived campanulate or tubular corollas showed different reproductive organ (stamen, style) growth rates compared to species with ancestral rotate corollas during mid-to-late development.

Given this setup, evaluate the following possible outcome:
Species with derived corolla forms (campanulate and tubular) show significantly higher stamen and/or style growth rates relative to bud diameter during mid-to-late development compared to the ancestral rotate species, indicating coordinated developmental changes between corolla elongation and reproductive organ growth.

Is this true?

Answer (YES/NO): NO